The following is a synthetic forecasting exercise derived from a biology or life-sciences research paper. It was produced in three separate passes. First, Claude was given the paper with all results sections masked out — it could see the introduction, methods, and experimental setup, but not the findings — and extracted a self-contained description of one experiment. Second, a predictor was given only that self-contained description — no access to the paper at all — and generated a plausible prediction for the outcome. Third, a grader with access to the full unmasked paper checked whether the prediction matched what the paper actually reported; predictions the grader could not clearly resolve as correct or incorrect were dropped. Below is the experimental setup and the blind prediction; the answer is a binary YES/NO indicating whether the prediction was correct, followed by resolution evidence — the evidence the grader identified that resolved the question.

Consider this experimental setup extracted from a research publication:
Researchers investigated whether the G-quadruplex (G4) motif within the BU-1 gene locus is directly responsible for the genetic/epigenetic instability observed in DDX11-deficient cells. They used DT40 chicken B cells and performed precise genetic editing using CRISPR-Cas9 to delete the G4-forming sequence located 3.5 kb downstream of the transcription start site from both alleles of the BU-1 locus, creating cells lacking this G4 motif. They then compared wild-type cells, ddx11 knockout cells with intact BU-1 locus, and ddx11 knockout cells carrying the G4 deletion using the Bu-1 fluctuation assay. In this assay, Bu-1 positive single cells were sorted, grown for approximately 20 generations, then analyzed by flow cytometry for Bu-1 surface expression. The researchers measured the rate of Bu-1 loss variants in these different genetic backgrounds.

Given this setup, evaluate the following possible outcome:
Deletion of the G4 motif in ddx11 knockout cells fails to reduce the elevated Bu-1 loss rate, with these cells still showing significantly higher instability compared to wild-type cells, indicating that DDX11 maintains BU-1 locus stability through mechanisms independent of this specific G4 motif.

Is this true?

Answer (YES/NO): NO